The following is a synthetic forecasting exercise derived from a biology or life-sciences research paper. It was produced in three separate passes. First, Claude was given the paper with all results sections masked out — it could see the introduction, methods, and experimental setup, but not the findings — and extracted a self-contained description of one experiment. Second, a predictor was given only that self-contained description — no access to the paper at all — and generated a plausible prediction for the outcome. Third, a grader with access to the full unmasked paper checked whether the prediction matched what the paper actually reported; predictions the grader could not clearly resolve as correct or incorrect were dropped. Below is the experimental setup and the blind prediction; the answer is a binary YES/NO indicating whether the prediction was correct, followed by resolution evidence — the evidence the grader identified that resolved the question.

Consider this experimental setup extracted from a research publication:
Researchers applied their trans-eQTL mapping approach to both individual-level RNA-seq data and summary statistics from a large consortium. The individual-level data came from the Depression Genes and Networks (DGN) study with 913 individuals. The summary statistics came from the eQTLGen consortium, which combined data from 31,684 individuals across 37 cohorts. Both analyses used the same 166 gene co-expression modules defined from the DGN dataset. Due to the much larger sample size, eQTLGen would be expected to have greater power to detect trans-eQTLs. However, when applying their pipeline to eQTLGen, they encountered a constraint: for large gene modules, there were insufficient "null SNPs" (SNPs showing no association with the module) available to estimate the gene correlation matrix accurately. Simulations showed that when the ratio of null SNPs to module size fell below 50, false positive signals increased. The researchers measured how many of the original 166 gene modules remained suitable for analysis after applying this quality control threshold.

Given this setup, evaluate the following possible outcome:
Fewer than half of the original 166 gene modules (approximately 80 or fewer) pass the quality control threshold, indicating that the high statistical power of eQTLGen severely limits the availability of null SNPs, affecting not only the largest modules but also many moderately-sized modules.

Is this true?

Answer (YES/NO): NO